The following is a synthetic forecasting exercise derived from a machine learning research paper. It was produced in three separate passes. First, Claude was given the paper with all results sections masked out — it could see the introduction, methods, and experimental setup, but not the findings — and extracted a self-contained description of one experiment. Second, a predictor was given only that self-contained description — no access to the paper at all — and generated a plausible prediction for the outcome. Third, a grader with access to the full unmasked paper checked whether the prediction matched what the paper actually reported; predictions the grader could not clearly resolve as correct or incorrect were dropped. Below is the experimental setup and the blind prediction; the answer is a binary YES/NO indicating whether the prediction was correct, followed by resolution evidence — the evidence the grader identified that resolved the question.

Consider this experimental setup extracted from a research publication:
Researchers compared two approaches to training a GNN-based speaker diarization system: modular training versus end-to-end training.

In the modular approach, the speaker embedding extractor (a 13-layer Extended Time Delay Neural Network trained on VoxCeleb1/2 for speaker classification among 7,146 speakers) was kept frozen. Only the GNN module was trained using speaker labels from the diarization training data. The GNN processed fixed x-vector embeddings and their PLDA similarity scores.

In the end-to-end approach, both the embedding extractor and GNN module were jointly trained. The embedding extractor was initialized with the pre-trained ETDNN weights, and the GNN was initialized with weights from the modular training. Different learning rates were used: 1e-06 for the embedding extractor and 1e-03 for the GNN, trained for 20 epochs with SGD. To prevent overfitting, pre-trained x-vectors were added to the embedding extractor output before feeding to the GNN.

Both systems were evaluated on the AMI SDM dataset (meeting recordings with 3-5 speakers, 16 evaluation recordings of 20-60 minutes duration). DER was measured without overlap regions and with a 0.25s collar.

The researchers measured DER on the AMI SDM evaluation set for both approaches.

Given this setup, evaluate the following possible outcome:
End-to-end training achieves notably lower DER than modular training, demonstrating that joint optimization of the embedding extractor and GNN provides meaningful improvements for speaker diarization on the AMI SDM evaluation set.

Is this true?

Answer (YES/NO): YES